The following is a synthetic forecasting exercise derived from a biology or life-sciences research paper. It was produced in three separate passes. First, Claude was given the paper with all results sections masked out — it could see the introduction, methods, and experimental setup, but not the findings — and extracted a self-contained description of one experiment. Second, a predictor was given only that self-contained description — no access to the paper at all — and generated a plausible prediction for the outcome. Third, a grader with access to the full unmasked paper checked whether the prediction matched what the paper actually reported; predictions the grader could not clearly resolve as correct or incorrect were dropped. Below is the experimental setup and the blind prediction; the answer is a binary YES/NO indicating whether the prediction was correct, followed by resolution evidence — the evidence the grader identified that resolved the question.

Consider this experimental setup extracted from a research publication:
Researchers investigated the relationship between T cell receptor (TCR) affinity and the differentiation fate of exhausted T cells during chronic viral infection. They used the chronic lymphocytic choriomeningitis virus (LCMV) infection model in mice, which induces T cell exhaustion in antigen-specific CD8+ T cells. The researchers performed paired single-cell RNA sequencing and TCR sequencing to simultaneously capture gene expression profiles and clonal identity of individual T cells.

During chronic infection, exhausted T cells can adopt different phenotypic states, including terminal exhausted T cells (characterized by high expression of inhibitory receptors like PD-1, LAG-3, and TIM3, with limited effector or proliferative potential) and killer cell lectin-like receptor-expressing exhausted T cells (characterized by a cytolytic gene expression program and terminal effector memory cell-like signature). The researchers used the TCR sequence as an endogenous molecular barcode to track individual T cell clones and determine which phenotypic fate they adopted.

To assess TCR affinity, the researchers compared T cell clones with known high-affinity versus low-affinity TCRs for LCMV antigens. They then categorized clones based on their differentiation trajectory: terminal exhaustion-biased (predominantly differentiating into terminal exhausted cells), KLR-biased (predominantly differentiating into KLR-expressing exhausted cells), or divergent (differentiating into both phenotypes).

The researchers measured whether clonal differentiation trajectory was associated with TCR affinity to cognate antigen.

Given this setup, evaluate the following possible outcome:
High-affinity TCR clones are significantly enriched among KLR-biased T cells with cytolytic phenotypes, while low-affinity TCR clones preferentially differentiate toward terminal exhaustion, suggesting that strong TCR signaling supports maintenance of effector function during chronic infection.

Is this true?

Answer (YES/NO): NO